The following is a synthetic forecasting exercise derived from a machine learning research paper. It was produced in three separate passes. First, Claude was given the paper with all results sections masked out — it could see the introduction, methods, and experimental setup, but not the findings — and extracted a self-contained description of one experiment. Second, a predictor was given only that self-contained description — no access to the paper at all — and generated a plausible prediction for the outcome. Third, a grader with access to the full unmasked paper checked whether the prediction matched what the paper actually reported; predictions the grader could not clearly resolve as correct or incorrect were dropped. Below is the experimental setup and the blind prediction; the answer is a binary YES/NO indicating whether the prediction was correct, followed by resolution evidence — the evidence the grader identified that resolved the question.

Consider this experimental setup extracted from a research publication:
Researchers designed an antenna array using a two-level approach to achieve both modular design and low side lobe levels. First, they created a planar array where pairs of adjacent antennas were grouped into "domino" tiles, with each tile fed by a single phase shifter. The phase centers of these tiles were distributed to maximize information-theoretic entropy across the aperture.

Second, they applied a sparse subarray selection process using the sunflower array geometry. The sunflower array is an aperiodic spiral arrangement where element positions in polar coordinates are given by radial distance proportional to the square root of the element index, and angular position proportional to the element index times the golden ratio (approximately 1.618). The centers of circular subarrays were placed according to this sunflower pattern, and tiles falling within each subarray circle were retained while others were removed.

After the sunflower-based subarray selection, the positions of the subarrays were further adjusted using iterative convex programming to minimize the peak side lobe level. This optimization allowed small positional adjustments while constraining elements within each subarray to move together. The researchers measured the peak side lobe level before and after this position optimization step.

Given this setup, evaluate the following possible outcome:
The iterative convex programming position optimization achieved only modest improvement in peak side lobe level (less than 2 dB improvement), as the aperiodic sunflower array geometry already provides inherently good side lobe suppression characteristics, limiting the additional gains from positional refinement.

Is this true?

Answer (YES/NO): NO